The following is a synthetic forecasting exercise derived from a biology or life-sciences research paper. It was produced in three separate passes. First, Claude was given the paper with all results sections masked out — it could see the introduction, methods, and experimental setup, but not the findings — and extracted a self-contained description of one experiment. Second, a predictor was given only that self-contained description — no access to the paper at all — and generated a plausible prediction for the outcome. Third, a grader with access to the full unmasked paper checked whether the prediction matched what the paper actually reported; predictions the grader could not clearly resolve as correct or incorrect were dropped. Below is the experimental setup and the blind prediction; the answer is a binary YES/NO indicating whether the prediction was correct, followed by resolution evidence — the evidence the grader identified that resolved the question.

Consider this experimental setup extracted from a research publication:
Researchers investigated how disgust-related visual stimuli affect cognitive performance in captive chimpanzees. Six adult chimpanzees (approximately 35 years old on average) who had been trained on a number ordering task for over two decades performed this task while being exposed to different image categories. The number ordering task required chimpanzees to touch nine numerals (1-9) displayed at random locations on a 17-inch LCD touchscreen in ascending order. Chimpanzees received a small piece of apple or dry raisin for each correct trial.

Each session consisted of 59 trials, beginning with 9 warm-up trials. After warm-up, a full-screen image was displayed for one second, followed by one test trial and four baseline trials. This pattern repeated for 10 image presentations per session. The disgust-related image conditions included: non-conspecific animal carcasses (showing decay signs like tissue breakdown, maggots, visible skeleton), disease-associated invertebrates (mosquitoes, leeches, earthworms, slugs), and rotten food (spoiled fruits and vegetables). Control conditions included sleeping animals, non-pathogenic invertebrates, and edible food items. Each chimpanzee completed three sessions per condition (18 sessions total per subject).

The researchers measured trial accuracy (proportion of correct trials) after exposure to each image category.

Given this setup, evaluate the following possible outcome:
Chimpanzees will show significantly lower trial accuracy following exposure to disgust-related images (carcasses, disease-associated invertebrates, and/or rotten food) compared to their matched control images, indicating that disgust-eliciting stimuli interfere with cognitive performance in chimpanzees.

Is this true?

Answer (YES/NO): YES